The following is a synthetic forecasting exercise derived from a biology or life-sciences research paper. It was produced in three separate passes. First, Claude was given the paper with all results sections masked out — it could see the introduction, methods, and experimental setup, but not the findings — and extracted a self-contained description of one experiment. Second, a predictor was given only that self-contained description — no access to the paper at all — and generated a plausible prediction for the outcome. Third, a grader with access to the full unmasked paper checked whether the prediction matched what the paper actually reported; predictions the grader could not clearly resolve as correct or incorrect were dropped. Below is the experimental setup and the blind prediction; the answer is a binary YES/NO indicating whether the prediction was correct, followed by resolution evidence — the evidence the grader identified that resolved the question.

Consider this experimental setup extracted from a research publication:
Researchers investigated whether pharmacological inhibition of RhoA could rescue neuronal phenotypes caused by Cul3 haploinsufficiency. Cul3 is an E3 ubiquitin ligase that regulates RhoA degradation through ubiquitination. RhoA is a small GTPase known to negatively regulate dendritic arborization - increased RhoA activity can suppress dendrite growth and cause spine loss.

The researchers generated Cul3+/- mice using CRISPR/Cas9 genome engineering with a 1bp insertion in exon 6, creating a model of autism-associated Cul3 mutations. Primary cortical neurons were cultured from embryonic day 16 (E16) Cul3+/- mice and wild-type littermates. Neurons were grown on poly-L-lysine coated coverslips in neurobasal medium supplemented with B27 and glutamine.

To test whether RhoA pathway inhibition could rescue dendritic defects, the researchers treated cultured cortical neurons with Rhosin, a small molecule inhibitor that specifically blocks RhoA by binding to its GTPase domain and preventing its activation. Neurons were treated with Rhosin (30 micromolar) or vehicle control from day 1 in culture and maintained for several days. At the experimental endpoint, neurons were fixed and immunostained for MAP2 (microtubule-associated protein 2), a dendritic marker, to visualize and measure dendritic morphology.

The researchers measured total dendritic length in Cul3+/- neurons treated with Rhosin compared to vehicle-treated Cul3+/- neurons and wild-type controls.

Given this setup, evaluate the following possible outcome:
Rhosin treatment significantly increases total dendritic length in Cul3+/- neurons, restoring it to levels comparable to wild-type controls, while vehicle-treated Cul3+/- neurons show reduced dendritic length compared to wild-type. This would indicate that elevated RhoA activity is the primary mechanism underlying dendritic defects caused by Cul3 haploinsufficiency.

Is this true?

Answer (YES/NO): YES